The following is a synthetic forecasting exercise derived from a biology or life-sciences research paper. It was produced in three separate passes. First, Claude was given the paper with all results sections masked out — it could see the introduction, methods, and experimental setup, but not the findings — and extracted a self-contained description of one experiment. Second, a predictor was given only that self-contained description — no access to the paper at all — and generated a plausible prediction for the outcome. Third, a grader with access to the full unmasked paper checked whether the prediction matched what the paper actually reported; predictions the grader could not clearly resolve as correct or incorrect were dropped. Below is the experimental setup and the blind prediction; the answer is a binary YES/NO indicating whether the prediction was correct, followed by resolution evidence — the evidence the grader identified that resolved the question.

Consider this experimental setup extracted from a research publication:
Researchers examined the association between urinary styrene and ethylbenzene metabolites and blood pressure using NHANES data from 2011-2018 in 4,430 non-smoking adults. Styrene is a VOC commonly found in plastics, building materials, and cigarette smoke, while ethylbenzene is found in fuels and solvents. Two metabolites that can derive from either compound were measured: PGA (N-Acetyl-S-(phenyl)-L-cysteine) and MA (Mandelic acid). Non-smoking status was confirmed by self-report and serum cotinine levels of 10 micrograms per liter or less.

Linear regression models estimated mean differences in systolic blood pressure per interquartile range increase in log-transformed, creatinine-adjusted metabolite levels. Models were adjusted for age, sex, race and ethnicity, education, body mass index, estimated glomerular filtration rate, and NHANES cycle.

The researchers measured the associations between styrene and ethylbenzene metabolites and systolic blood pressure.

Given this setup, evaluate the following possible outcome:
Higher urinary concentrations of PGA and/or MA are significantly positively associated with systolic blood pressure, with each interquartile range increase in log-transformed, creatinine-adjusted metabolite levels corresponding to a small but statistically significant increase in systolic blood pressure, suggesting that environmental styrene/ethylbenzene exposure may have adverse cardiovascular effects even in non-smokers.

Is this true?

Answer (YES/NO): NO